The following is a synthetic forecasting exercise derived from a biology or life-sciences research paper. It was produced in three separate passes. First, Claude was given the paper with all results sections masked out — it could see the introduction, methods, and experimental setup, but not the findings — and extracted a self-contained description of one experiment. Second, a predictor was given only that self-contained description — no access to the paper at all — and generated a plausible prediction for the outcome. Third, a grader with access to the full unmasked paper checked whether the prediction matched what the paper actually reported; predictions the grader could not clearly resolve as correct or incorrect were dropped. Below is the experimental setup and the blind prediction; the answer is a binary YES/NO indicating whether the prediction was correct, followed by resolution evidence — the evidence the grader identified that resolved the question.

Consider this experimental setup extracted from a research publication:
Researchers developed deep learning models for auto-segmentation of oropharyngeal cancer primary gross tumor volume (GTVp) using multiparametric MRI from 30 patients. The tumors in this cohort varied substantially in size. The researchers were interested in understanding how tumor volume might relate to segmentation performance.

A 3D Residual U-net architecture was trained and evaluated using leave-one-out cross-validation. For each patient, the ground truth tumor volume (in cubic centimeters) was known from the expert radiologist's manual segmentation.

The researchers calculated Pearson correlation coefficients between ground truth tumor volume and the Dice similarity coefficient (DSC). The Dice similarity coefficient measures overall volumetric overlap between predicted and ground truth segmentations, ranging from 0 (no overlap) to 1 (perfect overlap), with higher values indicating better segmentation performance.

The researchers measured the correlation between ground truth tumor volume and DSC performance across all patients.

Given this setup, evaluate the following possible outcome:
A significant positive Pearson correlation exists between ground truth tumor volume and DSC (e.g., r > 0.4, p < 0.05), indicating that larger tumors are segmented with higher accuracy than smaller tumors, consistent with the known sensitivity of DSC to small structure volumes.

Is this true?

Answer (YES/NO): NO